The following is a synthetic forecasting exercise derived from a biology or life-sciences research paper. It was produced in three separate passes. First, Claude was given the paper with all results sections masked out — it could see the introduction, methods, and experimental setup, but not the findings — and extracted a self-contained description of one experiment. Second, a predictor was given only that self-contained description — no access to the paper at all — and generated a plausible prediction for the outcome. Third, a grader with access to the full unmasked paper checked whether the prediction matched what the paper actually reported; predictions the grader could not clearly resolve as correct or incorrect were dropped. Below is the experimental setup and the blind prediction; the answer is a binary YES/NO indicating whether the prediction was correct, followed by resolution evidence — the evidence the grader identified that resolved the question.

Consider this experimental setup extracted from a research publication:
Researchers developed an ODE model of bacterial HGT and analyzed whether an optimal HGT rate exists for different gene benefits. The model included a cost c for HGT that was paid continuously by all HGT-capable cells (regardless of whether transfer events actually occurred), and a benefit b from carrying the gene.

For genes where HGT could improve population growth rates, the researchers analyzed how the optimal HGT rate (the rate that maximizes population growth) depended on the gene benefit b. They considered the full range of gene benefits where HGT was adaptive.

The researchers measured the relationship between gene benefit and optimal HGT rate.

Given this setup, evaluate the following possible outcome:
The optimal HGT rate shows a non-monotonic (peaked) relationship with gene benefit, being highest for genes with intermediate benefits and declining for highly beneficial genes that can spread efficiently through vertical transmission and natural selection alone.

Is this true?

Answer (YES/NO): YES